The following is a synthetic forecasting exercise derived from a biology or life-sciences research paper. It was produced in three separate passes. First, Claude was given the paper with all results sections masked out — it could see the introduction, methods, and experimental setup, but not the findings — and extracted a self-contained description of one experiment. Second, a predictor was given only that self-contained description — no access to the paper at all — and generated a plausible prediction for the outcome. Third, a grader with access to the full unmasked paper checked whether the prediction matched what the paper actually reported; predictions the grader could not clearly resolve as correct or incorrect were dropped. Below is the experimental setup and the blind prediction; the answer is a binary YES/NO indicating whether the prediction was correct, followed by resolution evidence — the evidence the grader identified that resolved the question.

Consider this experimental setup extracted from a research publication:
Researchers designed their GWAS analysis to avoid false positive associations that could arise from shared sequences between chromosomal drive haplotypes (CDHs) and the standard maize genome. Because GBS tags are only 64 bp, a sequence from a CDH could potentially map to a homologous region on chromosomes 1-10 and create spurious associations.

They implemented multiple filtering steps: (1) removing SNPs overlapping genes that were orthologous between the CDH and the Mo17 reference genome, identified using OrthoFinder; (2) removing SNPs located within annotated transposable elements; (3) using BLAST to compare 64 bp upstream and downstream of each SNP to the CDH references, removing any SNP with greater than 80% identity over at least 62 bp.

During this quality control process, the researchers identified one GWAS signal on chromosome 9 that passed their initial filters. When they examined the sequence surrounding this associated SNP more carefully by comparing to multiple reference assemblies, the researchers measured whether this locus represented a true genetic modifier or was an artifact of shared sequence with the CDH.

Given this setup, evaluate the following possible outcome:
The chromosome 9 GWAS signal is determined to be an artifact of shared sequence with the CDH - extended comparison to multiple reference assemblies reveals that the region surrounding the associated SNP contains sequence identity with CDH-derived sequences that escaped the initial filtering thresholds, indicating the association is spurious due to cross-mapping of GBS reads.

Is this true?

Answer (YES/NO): YES